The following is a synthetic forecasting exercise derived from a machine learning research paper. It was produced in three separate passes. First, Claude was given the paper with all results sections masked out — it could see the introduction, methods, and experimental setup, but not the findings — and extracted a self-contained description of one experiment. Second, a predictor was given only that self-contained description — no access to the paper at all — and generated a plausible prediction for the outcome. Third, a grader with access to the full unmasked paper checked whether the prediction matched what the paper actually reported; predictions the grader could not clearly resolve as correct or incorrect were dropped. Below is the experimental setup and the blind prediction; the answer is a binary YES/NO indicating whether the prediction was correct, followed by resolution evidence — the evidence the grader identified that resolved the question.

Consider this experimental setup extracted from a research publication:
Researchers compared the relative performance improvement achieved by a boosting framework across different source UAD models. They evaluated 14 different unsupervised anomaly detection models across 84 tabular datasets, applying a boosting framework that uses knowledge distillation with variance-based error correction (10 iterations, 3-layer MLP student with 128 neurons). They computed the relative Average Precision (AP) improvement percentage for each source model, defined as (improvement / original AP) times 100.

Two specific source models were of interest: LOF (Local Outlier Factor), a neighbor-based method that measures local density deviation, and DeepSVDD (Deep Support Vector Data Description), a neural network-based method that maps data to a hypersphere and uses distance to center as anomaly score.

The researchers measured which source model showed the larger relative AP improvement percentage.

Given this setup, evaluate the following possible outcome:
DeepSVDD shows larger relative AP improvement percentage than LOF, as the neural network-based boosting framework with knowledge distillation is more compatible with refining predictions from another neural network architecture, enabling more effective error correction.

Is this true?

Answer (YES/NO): NO